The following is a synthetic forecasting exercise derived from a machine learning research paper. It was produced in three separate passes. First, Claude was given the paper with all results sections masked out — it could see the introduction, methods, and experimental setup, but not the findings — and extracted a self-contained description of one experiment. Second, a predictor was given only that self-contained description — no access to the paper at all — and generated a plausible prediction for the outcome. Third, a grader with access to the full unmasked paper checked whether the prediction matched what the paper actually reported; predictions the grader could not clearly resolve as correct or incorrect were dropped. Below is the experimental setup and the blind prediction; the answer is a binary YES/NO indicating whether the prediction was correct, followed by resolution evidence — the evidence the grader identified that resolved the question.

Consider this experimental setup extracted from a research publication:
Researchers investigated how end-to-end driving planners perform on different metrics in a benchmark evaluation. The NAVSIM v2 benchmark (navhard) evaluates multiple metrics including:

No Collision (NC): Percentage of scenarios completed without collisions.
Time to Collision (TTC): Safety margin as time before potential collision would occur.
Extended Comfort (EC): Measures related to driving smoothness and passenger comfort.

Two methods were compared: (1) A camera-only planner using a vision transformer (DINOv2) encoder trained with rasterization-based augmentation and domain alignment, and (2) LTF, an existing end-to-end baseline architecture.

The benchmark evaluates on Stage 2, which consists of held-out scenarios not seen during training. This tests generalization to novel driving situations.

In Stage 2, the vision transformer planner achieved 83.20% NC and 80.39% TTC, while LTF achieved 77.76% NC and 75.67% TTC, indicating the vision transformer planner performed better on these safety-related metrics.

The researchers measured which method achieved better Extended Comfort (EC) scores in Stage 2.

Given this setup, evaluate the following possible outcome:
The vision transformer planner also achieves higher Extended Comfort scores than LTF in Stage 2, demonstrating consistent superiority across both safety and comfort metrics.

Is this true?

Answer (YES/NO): NO